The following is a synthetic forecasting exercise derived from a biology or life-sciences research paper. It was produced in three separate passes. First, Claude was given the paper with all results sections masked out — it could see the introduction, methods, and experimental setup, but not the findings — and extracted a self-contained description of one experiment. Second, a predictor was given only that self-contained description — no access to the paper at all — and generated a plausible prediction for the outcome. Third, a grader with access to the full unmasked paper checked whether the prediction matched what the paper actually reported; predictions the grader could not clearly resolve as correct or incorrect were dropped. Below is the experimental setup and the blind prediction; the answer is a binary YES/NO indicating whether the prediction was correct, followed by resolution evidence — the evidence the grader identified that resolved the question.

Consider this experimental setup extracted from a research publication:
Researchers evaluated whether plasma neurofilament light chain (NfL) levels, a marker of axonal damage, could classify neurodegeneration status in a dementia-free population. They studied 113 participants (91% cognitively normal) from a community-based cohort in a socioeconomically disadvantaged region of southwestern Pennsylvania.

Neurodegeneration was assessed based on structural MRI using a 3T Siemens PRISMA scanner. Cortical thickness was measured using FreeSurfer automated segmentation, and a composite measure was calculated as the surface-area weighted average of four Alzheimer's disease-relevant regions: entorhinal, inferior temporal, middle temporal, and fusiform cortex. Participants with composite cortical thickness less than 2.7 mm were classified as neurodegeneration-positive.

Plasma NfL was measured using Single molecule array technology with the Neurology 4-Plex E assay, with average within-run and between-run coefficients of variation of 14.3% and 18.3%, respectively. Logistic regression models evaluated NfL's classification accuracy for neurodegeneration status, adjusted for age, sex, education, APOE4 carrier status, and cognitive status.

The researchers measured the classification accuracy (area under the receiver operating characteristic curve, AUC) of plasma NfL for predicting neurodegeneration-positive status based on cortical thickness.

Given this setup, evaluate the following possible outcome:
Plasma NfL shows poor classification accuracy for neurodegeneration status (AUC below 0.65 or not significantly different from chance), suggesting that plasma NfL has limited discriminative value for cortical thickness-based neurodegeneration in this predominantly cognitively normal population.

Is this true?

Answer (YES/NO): NO